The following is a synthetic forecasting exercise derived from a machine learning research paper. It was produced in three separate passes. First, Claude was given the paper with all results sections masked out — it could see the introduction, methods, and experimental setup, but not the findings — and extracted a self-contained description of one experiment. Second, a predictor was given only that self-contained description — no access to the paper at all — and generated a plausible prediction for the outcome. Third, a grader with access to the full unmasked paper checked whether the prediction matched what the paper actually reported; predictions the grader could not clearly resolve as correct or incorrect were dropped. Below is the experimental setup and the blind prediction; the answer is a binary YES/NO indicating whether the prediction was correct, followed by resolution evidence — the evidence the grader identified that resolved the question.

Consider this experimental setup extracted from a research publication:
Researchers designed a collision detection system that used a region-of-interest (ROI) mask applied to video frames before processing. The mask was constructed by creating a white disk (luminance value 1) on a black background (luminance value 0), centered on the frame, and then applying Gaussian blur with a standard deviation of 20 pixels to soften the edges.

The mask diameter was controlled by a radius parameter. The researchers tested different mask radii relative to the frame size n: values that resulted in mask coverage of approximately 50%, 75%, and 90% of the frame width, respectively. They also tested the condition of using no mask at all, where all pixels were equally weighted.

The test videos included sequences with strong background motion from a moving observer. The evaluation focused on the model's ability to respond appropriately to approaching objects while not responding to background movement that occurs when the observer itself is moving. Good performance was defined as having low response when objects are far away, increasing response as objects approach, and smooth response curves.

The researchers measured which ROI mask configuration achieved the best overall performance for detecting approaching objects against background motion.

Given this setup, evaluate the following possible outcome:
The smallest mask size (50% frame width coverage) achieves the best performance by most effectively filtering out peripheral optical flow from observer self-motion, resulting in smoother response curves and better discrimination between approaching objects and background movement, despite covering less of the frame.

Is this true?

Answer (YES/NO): NO